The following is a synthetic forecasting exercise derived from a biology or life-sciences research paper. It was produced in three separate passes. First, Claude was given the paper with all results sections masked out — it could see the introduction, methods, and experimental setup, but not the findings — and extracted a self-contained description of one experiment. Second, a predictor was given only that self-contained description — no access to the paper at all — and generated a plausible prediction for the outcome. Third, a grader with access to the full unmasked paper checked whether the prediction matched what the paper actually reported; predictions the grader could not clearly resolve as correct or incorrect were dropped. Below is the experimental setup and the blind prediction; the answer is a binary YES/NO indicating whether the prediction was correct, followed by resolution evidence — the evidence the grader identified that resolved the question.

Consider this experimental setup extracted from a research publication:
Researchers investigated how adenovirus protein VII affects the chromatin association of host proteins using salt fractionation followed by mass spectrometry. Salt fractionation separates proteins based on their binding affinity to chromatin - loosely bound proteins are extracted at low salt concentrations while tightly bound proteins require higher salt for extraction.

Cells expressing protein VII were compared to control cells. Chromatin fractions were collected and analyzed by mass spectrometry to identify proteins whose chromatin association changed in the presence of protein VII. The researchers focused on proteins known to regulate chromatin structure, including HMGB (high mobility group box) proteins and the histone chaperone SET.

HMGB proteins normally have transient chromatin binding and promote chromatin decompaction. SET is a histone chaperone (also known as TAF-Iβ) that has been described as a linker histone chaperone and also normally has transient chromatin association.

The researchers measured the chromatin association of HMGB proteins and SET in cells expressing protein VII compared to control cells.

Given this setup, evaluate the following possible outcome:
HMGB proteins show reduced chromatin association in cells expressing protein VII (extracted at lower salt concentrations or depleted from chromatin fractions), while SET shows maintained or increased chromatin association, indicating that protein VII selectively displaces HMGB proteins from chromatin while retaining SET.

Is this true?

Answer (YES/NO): NO